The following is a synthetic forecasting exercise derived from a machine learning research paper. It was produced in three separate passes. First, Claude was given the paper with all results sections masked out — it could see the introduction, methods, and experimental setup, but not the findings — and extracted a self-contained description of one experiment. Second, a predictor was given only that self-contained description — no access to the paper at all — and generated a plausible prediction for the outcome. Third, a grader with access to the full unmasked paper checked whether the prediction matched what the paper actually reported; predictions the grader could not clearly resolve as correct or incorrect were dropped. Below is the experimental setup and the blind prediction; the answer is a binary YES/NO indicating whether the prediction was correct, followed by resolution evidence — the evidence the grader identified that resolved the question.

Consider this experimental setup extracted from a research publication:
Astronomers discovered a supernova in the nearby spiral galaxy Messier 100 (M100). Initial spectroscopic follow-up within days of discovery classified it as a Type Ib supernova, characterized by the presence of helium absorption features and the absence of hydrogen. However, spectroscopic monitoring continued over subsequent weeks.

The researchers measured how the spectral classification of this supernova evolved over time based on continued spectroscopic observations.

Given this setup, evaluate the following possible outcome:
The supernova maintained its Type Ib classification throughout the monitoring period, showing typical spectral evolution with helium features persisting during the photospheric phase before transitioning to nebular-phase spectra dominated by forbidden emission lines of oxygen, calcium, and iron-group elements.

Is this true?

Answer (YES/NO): NO